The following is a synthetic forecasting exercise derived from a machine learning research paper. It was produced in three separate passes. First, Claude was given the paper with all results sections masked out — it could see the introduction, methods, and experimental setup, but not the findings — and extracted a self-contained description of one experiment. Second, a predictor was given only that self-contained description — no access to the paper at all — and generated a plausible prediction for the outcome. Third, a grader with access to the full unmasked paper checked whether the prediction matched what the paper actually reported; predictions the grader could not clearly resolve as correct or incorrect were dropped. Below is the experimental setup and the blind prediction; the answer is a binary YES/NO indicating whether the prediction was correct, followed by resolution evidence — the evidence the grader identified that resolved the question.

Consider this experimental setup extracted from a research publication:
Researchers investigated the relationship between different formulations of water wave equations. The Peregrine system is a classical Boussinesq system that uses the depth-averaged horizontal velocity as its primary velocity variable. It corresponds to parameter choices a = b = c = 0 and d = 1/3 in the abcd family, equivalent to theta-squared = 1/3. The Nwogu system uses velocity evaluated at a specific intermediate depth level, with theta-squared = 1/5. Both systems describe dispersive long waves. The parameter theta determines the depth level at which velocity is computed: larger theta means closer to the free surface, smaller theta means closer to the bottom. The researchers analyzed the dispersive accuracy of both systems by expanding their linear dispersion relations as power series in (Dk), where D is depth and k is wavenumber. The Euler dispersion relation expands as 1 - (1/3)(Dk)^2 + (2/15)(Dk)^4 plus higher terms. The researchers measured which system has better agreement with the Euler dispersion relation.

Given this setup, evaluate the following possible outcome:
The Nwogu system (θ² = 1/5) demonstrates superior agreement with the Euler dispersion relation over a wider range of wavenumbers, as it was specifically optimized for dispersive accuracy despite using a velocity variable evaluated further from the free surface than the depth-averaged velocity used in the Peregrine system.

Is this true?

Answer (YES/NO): YES